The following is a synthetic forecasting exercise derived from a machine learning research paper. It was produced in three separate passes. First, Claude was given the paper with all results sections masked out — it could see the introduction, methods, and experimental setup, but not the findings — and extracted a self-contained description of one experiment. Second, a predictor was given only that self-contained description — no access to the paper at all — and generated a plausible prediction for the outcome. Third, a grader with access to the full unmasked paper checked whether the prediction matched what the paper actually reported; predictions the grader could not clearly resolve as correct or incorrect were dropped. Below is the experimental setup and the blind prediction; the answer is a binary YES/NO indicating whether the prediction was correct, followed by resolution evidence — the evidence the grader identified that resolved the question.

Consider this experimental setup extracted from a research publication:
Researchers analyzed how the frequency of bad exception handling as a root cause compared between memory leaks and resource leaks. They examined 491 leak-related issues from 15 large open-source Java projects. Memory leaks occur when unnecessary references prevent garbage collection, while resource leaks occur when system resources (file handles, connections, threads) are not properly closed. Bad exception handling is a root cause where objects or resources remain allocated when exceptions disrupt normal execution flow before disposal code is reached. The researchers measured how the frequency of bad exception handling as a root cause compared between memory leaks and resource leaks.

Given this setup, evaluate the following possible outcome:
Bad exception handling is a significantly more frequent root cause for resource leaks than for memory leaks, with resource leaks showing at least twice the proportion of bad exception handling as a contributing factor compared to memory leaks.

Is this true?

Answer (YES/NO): YES